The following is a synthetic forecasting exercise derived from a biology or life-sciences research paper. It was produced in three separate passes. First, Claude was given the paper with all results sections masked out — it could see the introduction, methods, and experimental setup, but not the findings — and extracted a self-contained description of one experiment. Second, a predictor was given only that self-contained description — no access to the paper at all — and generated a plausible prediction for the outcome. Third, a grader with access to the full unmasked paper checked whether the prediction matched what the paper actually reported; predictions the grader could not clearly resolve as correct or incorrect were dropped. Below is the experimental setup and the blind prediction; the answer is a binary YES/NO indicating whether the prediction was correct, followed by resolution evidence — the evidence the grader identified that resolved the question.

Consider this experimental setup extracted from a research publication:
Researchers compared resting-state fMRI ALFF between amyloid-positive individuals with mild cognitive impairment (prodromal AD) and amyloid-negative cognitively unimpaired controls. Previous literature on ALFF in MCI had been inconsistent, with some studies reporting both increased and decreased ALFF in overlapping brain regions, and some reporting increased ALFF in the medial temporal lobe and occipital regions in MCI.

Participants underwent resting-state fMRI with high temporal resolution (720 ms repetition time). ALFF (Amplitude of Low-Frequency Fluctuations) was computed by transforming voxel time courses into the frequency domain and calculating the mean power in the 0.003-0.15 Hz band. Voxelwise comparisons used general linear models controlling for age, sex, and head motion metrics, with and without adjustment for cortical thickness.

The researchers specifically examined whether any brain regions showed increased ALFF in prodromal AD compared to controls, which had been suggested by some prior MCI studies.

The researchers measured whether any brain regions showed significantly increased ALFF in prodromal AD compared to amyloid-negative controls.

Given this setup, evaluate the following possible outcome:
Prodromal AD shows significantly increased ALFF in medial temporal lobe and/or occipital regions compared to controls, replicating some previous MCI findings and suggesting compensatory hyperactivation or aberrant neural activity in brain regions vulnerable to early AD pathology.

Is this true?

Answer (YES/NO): NO